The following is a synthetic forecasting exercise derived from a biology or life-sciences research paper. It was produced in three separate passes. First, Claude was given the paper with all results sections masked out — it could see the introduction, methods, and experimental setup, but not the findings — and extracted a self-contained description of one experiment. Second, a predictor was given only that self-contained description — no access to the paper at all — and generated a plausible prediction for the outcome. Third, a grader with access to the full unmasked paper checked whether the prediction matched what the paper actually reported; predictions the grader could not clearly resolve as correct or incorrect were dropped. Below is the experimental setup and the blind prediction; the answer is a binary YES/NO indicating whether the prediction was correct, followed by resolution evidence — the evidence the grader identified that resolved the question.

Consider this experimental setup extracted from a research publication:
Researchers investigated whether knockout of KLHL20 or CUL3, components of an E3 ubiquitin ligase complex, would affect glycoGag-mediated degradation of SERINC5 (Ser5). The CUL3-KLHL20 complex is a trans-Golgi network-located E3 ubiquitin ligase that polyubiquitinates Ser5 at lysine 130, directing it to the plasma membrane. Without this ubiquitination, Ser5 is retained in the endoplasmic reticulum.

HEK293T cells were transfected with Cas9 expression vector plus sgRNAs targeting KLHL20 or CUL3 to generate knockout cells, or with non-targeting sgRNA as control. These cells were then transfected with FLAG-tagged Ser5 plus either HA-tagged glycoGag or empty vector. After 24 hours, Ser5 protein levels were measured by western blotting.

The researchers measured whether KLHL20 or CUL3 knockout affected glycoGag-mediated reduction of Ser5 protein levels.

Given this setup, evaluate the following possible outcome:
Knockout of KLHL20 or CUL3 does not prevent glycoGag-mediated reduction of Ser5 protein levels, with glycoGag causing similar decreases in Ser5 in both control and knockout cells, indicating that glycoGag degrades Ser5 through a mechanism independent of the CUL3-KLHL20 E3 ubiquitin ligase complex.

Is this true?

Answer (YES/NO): YES